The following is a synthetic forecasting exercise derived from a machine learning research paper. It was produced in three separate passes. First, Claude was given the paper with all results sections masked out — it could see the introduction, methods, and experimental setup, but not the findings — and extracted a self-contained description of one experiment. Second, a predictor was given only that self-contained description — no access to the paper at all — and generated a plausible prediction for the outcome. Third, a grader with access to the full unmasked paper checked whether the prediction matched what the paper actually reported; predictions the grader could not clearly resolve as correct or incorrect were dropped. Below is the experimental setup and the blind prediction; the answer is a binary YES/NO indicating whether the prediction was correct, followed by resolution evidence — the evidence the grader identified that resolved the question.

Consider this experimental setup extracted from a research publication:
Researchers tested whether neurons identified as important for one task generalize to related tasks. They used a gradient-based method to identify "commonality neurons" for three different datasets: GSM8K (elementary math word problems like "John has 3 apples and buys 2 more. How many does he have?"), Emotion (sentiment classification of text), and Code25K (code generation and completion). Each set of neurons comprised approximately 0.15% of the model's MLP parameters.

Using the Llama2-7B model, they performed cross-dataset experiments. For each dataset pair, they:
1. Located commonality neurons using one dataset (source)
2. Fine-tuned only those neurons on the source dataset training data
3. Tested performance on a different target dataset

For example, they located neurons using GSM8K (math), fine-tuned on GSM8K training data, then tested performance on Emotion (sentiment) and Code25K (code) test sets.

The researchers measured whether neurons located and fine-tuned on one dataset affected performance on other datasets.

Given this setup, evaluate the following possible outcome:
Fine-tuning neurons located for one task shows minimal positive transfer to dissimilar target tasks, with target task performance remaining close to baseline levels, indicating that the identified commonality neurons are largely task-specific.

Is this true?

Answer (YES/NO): NO